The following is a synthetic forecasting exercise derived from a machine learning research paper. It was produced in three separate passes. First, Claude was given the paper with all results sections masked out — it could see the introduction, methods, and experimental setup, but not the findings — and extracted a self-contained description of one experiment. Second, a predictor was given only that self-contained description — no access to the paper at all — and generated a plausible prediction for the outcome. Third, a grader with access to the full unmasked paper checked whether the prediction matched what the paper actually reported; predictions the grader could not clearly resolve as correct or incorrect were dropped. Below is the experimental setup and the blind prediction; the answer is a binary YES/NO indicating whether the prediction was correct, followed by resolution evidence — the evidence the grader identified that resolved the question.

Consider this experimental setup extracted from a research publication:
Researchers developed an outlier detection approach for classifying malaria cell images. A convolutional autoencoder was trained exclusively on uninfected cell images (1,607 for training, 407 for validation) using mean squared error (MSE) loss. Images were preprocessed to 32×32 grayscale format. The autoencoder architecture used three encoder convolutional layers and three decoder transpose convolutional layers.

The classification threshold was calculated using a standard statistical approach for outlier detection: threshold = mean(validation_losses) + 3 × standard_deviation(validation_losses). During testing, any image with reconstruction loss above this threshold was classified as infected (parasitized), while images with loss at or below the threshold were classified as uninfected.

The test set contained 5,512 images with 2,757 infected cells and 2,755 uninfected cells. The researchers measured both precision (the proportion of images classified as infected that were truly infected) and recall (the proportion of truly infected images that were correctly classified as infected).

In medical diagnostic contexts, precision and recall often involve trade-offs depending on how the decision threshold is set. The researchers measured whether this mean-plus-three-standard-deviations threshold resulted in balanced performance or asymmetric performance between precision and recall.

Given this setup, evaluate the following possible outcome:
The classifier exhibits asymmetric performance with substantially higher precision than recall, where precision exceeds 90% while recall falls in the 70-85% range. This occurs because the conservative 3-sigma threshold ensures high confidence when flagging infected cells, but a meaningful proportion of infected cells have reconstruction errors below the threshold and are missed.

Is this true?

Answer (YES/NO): NO